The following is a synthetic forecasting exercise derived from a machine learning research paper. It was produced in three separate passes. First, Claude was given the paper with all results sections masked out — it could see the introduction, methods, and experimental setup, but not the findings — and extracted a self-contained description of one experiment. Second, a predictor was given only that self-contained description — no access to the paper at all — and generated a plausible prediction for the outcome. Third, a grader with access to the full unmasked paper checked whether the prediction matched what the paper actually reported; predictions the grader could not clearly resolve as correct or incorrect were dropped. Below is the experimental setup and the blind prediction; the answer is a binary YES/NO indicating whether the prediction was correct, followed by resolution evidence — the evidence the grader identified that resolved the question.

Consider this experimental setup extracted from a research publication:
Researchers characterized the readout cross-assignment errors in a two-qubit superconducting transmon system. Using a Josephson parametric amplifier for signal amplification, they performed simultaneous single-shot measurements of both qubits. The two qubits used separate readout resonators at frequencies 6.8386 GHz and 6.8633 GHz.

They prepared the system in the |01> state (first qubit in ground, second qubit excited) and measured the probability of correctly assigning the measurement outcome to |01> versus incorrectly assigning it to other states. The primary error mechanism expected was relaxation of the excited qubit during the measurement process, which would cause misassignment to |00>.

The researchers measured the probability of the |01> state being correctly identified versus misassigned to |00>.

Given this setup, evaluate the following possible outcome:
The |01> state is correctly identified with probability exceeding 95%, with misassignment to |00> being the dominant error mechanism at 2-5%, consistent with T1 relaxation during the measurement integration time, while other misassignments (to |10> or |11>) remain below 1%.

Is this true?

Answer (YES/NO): NO